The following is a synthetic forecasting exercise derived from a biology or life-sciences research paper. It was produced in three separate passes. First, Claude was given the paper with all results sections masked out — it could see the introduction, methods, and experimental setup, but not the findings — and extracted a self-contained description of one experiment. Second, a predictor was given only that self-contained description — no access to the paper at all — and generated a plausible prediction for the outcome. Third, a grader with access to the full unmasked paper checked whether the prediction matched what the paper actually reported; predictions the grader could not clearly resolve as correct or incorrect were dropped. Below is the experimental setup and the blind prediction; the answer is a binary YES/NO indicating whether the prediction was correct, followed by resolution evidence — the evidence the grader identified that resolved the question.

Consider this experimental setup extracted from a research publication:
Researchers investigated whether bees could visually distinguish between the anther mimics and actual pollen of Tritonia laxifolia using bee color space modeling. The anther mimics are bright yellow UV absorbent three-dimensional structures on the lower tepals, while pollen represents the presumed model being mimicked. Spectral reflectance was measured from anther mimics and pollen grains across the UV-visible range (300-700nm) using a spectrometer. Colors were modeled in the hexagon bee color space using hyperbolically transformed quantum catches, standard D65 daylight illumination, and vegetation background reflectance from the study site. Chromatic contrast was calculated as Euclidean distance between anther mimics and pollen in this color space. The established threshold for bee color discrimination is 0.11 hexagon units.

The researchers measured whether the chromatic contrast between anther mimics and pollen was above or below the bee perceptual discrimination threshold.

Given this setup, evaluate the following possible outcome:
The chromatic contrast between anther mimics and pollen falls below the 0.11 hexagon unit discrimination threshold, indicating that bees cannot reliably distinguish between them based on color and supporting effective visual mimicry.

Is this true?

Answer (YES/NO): NO